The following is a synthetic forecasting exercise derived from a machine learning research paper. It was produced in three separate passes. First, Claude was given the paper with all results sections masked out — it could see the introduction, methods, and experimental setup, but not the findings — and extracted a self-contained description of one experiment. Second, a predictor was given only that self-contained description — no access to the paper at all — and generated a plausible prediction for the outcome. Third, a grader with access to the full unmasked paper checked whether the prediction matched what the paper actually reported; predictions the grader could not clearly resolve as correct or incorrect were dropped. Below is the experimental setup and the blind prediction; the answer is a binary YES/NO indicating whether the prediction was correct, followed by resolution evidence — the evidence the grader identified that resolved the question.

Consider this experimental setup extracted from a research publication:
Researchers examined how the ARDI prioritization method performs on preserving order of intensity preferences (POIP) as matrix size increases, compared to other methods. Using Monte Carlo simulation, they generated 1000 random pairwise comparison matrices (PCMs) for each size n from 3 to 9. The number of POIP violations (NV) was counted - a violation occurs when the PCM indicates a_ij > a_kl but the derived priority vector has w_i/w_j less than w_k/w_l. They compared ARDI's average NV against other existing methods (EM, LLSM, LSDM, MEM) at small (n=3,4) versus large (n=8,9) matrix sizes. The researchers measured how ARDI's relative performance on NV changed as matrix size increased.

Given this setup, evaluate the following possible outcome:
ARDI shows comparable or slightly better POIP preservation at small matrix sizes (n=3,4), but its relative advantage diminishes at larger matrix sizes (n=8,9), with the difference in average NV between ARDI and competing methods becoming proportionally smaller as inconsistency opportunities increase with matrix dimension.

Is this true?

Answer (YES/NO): NO